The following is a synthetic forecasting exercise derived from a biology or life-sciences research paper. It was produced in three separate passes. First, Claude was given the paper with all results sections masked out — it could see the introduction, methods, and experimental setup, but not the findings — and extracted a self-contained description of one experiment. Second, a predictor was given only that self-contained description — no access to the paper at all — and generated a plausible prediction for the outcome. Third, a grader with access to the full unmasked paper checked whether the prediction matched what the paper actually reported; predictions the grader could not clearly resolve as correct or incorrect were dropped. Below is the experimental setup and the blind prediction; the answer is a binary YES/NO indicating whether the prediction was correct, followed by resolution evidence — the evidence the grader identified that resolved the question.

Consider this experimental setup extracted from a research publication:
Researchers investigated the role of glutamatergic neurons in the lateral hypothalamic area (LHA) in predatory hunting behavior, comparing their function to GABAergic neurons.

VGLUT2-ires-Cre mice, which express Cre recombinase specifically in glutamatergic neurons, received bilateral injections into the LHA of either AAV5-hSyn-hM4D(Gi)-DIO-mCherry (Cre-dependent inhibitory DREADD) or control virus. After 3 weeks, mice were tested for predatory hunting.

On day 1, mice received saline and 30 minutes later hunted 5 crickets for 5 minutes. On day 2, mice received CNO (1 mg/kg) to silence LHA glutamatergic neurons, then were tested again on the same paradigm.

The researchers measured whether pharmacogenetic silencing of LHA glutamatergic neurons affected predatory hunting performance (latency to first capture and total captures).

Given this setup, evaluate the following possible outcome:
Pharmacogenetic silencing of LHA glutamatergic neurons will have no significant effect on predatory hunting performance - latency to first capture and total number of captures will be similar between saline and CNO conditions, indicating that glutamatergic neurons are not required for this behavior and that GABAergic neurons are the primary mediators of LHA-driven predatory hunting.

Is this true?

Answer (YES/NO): YES